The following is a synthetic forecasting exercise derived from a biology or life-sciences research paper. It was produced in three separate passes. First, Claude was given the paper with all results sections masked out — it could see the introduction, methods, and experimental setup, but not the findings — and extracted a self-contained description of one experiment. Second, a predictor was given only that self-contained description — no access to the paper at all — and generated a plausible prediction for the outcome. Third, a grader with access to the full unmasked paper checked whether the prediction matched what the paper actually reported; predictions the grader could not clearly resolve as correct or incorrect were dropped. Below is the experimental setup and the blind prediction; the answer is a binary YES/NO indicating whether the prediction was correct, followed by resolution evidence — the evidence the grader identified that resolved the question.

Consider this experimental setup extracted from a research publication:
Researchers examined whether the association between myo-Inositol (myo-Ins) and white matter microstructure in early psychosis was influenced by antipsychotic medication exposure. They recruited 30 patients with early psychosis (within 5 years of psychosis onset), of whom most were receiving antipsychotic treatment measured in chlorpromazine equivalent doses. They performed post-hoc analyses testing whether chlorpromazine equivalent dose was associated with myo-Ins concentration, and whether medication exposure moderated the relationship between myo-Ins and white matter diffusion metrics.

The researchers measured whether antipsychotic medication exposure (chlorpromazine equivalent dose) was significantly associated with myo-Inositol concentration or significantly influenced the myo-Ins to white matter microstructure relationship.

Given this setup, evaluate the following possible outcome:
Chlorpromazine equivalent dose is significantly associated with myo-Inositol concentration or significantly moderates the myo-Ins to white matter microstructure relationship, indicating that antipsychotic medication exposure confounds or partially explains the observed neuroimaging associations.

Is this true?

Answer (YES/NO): NO